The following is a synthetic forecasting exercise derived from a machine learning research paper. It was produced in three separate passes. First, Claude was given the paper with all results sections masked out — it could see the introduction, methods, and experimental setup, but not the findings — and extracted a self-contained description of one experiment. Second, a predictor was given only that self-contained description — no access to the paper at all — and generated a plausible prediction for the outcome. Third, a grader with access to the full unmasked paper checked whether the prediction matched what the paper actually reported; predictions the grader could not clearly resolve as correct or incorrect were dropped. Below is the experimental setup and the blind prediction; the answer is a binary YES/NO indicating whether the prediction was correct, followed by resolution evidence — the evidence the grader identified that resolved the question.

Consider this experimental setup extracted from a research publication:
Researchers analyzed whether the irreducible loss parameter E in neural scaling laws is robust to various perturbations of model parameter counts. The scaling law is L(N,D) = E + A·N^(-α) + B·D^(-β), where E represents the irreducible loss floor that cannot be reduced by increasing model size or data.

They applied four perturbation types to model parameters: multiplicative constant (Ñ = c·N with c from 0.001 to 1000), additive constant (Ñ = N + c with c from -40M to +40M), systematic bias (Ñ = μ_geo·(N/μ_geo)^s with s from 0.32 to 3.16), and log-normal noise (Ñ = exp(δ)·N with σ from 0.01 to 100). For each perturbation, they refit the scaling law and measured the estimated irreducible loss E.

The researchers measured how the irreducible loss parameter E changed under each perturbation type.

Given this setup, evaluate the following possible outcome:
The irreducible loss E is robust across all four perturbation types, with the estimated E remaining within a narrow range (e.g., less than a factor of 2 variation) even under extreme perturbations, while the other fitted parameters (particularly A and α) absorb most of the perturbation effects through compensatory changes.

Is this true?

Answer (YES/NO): YES